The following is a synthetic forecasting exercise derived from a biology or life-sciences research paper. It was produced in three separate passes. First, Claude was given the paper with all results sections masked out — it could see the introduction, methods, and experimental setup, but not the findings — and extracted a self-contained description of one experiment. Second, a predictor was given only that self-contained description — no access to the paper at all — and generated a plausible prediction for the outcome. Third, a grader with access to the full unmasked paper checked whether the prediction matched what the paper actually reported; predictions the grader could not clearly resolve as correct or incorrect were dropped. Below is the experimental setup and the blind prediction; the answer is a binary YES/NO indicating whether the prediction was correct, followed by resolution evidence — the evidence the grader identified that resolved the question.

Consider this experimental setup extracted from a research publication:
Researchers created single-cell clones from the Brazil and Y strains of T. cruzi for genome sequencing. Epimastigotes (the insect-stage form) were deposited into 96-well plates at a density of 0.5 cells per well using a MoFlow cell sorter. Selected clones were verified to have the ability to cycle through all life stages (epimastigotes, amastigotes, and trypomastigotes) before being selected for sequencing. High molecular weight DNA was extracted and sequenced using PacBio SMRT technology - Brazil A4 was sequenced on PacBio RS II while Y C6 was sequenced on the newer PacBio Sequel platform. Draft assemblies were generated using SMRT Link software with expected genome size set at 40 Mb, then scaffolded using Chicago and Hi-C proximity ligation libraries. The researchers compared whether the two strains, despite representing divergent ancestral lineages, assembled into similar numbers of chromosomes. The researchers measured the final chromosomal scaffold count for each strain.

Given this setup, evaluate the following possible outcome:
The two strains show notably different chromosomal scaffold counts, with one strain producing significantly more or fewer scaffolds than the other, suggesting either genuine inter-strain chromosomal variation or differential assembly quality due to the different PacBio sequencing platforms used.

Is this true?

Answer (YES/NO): NO